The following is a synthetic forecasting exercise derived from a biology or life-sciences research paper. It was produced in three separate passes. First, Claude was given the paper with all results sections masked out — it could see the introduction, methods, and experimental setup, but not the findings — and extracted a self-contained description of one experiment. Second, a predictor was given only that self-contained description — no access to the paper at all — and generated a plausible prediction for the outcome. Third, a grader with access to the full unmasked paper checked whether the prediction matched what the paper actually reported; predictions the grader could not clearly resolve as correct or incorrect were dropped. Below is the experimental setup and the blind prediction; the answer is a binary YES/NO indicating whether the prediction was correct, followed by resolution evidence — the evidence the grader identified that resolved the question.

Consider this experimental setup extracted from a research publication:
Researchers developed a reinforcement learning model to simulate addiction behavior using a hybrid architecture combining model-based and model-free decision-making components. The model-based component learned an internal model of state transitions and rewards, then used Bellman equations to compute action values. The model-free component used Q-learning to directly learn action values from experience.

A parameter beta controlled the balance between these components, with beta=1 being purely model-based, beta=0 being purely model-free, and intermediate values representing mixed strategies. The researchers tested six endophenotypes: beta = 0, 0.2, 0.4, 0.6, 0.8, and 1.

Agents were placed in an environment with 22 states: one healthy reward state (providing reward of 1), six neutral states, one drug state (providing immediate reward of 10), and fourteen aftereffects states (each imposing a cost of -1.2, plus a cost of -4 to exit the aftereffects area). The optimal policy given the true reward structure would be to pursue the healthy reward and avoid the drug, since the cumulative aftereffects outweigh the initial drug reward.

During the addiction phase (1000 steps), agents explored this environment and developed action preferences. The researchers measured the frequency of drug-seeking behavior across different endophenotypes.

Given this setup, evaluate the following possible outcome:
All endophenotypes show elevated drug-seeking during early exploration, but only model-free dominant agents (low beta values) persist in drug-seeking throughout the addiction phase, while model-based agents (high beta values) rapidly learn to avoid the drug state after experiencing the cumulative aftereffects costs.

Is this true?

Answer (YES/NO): NO